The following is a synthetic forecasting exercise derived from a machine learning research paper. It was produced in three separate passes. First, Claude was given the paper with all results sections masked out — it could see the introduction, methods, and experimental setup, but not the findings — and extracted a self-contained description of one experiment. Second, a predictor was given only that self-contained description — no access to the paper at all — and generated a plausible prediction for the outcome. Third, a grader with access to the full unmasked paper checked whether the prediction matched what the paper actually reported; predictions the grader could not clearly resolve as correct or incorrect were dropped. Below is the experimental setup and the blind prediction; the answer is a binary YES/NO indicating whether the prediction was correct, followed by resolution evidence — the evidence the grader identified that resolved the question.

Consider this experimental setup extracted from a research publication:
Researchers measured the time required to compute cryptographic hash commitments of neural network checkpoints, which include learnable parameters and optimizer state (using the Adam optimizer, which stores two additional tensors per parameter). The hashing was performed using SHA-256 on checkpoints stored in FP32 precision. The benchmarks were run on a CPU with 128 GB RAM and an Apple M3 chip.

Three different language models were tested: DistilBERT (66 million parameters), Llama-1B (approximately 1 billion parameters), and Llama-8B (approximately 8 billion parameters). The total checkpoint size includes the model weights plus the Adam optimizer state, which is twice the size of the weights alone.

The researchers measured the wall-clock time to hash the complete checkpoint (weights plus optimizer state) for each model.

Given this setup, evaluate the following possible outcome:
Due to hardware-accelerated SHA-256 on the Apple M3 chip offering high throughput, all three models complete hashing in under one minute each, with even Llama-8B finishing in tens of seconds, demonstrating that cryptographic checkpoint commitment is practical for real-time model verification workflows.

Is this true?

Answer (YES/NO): YES